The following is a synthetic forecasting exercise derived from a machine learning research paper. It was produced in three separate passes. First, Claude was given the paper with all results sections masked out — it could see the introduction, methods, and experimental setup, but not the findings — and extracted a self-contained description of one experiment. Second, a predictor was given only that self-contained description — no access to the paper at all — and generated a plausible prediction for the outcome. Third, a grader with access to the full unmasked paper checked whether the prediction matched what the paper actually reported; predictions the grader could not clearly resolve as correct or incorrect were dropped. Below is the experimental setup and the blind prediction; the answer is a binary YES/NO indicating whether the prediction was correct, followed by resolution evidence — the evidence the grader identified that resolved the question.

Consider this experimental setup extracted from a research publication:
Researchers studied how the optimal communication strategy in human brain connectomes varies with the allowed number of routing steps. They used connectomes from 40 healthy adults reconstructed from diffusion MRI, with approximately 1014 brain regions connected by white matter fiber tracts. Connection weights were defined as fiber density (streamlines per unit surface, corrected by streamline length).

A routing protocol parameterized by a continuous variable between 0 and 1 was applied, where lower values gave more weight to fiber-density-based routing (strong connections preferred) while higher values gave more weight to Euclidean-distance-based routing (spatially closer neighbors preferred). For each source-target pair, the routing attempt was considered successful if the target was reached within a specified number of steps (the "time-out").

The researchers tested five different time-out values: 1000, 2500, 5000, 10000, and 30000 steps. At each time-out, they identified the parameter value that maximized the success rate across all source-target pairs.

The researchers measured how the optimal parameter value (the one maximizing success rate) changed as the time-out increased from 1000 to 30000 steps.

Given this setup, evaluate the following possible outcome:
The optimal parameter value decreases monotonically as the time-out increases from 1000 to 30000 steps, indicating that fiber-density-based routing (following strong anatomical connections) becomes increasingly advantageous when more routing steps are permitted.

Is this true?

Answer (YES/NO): YES